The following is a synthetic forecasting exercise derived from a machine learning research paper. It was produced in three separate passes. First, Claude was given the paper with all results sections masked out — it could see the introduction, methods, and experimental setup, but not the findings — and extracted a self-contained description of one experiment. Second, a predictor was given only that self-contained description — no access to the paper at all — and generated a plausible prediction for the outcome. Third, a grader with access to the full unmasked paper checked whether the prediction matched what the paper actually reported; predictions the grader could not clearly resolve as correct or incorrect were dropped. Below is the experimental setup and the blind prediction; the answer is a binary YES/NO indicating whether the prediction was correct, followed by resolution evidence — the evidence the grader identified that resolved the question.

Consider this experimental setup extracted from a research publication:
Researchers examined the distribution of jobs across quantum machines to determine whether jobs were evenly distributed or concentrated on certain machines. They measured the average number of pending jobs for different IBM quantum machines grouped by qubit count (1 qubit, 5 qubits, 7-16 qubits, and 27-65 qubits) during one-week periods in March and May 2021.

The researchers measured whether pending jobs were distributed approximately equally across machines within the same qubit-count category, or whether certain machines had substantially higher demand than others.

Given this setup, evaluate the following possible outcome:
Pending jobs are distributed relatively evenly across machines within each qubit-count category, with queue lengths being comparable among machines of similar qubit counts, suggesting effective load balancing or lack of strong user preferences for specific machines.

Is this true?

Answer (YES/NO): NO